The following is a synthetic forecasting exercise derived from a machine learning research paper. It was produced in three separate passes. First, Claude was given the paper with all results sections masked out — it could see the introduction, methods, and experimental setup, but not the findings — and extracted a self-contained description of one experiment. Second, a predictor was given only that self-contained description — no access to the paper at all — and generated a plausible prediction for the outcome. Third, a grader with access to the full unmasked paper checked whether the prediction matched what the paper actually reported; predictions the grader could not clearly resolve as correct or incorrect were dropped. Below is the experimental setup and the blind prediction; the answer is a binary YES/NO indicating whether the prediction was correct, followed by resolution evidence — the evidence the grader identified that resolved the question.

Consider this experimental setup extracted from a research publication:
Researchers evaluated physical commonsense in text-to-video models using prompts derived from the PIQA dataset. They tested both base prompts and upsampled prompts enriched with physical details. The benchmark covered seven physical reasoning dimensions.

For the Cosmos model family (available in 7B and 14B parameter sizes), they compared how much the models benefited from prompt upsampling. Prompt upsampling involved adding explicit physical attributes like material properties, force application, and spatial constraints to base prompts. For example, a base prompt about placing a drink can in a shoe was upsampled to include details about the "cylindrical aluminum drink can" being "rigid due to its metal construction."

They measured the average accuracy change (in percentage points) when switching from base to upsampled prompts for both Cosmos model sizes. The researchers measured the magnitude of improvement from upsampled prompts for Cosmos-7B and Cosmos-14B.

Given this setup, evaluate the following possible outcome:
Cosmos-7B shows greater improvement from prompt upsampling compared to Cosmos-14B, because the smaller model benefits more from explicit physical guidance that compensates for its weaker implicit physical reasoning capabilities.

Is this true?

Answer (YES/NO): YES